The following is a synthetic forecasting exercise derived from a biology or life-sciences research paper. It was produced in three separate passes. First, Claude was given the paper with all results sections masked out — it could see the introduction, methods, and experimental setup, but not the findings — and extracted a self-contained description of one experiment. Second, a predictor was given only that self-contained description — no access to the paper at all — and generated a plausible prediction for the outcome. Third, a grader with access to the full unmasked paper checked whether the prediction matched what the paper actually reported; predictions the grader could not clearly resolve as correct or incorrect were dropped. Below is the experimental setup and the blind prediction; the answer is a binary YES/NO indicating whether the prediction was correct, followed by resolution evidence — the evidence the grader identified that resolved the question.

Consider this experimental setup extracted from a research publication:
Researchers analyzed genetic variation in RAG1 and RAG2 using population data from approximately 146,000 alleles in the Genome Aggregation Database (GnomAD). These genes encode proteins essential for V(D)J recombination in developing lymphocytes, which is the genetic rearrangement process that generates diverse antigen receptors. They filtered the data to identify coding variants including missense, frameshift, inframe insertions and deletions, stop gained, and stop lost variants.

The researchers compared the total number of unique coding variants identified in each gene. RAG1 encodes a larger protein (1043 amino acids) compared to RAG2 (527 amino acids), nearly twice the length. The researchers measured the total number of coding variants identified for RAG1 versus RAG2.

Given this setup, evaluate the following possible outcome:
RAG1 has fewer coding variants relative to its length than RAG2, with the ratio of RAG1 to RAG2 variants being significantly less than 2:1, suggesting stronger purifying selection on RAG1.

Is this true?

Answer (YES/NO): NO